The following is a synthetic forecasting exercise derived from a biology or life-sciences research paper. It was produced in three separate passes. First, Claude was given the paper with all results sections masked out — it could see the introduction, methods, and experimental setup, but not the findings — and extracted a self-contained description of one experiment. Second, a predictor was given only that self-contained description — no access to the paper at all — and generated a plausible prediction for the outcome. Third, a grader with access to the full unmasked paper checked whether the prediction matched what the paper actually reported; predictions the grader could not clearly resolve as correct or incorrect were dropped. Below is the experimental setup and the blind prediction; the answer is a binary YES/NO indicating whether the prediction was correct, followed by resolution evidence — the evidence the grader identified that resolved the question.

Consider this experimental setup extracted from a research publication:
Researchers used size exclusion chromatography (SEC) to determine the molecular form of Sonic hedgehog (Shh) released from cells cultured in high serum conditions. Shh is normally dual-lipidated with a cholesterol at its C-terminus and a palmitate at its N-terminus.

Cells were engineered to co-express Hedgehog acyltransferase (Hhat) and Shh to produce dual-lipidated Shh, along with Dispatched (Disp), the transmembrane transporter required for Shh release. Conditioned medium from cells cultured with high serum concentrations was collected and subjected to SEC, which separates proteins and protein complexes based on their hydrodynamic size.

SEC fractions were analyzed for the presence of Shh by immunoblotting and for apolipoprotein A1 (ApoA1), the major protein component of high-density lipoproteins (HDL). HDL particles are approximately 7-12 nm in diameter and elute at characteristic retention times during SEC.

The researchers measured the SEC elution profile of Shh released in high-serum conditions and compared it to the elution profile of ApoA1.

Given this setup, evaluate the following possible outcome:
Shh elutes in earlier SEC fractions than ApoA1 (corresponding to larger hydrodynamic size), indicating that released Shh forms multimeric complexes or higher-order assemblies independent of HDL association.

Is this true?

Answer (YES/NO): NO